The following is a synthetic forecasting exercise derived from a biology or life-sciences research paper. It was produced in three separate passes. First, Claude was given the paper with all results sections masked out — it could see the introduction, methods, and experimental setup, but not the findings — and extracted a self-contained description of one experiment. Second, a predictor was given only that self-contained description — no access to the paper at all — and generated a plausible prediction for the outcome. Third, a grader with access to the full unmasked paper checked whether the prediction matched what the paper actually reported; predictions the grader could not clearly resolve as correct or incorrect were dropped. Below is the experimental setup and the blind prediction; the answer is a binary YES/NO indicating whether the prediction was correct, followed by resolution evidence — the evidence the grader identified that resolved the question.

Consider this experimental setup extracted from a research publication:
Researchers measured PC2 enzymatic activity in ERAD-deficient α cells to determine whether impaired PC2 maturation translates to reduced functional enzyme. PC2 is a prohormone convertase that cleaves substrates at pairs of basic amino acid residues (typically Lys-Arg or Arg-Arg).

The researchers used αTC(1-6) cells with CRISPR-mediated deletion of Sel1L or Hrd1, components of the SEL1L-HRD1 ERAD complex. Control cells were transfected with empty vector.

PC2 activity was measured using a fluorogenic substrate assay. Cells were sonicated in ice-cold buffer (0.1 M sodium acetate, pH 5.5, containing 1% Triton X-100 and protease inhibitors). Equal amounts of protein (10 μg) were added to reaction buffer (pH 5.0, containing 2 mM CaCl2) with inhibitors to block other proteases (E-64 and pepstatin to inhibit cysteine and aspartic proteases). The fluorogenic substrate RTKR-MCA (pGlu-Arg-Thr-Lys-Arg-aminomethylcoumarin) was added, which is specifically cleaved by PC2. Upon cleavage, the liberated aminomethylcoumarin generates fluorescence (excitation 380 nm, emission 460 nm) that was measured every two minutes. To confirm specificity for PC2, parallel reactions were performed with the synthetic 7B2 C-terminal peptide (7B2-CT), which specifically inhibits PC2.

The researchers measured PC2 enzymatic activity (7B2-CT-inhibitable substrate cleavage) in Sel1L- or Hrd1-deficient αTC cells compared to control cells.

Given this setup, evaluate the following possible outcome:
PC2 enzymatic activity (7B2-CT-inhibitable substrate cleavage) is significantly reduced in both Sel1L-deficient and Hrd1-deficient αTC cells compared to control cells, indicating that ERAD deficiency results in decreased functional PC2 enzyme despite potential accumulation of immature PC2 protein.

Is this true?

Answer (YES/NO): YES